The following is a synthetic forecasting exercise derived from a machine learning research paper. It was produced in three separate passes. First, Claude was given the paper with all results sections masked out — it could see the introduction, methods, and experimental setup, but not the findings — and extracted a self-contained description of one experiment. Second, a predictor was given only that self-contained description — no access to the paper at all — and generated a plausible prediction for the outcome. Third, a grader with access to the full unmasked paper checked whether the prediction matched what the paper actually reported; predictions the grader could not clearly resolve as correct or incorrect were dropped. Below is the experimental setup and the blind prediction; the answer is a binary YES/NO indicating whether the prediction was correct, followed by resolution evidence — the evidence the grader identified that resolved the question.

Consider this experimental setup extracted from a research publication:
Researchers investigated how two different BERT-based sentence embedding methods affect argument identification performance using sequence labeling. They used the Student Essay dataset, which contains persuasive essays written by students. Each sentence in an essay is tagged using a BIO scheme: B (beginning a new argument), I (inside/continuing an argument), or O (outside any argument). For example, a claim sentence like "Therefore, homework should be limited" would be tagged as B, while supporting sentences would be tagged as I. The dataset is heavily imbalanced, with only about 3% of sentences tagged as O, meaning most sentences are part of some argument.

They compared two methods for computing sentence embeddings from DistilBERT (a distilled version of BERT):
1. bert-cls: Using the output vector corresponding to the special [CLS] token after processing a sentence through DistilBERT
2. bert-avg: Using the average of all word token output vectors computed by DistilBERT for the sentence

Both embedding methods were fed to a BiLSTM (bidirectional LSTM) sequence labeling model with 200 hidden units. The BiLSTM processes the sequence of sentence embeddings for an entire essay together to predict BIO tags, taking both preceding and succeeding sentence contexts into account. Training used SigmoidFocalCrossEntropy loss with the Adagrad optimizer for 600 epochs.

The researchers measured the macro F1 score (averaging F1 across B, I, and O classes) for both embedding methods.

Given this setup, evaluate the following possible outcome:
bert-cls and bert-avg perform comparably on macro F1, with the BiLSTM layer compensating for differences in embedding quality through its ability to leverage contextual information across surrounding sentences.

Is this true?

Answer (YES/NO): NO